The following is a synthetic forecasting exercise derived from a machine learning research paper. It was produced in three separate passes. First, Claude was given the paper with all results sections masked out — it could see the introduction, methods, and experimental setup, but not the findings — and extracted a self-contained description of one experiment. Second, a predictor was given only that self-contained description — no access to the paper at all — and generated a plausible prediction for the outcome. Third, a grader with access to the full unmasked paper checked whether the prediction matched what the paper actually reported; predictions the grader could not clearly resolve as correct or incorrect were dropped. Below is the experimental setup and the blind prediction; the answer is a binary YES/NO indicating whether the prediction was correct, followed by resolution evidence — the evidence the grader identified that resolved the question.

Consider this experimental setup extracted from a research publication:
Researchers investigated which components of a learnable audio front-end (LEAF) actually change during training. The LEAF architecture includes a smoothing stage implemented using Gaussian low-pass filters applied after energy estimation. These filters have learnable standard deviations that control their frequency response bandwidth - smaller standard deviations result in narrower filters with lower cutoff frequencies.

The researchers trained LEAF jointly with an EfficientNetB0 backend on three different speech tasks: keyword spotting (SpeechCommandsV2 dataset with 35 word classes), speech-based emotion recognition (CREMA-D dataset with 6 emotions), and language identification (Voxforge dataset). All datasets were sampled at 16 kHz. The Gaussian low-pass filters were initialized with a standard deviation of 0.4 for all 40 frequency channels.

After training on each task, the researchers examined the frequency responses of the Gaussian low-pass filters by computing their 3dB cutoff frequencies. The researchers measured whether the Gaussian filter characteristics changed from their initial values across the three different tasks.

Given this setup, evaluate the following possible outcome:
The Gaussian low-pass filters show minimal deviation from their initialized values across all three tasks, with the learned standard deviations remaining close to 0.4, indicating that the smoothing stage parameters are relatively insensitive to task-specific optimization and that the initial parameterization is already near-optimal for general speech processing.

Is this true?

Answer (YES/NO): YES